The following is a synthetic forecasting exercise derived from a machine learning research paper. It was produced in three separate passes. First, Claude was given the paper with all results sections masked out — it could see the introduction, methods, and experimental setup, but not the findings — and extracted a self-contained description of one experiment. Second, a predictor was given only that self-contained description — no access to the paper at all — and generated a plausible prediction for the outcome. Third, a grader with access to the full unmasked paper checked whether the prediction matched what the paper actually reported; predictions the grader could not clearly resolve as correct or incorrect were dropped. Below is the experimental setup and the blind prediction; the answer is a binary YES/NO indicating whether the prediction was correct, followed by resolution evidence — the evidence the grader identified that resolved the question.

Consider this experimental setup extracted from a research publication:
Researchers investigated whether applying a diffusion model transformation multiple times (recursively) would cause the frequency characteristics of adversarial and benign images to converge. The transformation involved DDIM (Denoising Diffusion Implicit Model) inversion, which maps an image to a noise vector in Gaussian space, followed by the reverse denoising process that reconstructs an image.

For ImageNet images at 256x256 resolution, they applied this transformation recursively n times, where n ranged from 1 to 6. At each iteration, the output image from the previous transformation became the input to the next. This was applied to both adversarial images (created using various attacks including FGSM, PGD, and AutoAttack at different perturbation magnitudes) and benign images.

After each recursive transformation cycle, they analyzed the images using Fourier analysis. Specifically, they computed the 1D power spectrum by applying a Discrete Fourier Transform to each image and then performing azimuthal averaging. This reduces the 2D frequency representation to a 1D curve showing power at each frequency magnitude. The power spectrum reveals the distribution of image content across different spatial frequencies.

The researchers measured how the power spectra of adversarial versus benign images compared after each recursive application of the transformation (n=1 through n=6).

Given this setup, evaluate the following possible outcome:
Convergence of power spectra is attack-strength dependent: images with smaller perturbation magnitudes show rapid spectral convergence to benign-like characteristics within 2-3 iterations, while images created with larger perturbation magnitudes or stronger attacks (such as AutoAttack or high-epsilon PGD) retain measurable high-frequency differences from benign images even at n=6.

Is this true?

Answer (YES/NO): NO